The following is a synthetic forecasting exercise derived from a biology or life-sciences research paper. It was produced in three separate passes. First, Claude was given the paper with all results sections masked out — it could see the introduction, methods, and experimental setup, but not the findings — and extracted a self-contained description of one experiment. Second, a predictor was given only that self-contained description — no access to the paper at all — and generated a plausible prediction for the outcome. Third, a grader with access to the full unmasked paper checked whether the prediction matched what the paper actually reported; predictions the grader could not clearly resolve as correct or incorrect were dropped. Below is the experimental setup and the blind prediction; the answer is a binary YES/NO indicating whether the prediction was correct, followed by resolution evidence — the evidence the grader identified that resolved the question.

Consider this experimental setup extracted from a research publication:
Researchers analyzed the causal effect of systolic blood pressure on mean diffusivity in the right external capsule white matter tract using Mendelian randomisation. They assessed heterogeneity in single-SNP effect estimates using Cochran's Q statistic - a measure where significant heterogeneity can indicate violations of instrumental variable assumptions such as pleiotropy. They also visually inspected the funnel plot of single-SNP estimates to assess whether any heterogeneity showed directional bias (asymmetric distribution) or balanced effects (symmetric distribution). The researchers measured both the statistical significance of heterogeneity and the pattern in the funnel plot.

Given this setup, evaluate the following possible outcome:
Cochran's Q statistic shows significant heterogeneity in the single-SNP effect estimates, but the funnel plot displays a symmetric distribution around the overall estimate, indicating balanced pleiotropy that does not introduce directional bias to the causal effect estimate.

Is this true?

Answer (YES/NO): YES